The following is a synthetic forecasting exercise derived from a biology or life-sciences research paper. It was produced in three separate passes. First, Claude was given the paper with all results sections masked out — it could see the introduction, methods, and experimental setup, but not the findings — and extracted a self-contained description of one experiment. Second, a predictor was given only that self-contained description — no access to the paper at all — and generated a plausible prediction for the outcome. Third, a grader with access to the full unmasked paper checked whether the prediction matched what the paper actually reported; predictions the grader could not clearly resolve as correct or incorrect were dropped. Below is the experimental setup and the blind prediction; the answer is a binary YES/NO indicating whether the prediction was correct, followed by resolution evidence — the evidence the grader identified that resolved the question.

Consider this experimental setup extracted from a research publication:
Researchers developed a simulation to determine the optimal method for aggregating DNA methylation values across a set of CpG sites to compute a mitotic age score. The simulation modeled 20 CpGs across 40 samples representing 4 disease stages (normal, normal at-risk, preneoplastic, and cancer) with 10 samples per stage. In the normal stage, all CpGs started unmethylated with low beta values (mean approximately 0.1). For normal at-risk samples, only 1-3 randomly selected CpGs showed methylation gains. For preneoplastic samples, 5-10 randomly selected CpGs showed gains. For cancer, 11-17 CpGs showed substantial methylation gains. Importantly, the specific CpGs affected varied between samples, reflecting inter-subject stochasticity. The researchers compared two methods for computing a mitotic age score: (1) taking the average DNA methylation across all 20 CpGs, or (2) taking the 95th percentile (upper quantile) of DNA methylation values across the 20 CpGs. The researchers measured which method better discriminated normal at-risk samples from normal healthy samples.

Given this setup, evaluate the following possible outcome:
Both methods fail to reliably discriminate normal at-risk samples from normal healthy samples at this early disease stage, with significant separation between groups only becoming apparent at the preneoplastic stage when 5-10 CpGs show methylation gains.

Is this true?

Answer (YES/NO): NO